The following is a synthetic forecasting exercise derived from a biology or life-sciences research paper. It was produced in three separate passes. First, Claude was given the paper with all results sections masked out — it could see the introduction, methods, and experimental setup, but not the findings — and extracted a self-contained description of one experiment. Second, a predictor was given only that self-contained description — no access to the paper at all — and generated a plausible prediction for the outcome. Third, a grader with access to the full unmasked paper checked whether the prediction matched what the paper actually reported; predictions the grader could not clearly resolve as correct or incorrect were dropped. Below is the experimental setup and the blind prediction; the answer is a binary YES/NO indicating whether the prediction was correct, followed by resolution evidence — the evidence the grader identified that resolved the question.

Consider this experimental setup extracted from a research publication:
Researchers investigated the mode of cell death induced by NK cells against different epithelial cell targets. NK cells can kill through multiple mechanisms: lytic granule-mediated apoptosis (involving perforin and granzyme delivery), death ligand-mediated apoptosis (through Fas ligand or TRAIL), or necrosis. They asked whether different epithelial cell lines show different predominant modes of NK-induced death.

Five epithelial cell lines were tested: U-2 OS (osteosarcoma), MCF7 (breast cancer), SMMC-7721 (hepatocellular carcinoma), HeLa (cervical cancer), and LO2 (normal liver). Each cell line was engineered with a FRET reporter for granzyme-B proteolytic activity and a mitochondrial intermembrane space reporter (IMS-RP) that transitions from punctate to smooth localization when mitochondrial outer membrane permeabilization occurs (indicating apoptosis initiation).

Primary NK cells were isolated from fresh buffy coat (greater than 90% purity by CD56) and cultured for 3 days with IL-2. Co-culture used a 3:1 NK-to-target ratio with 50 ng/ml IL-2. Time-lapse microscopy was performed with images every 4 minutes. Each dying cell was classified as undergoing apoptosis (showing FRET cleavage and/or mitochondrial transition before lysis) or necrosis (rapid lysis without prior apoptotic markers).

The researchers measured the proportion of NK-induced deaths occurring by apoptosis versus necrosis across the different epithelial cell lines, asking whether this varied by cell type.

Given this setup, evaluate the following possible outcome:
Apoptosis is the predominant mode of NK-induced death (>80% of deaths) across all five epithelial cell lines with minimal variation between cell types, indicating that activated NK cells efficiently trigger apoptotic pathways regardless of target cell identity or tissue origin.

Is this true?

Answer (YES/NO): NO